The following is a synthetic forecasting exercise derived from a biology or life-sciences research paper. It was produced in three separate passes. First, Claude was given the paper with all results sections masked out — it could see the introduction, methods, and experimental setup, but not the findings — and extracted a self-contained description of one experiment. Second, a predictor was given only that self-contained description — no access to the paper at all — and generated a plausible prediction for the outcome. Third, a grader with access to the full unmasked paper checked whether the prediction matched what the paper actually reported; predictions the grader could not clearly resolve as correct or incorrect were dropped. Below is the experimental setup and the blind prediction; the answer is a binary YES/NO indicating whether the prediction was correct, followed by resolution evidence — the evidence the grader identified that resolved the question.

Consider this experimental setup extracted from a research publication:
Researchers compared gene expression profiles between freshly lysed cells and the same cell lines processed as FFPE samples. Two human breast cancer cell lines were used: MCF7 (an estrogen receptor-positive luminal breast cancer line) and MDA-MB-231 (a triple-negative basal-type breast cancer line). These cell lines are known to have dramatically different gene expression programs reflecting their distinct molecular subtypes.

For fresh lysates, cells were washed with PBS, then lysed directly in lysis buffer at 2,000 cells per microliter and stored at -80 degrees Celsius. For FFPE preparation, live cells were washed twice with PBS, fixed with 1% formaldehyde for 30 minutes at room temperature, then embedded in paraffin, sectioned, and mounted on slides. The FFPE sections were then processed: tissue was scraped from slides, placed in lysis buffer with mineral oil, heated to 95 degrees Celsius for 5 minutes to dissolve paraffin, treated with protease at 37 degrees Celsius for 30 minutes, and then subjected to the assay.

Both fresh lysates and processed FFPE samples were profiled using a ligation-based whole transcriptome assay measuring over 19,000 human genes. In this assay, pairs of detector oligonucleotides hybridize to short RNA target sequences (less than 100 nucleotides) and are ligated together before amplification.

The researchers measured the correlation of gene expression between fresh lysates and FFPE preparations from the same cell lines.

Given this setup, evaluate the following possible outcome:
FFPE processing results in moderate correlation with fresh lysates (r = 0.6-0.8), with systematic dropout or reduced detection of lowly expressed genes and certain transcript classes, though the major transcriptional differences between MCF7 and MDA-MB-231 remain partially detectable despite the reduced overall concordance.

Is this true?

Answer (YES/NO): NO